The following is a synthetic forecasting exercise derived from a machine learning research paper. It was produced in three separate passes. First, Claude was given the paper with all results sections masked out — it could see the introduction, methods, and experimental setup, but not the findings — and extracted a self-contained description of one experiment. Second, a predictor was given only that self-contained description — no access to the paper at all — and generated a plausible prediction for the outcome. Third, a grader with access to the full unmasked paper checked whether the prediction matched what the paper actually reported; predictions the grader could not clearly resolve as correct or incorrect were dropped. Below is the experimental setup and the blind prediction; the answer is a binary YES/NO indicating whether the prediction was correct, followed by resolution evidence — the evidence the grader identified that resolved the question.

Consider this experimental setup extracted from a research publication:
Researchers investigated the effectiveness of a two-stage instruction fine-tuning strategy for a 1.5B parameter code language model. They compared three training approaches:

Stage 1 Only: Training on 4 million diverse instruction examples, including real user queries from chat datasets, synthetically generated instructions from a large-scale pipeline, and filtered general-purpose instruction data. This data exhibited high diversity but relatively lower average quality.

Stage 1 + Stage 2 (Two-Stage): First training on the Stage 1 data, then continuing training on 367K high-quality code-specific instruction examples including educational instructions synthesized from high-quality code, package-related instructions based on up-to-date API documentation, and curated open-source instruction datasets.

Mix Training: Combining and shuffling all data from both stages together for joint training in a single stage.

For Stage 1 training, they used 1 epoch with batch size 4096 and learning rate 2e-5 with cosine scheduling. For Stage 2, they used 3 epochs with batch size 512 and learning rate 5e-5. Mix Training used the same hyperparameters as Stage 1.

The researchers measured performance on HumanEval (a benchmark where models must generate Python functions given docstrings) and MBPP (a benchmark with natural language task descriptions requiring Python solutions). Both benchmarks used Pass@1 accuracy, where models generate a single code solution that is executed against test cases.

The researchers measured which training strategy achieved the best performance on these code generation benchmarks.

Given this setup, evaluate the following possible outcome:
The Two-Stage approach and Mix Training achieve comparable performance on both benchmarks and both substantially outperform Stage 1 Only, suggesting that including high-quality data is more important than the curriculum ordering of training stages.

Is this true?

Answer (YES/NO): NO